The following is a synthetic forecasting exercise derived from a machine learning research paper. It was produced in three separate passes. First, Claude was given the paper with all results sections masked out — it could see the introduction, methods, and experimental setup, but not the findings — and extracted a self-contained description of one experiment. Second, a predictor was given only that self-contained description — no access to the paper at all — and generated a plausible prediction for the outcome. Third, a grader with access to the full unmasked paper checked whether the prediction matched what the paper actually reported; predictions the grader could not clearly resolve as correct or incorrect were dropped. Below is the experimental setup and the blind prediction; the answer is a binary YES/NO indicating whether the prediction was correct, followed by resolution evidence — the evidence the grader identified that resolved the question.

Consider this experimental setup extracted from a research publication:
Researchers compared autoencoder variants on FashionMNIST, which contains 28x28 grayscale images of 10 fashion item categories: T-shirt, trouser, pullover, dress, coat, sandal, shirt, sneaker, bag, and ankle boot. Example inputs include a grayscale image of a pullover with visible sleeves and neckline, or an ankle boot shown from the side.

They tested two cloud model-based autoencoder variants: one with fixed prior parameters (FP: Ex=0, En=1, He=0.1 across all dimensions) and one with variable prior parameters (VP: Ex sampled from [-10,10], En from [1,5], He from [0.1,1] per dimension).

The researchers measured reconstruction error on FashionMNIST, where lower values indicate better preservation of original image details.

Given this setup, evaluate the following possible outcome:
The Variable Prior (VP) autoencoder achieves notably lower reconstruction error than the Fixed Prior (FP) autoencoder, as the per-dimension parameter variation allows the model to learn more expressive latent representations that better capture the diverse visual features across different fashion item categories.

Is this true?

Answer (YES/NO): NO